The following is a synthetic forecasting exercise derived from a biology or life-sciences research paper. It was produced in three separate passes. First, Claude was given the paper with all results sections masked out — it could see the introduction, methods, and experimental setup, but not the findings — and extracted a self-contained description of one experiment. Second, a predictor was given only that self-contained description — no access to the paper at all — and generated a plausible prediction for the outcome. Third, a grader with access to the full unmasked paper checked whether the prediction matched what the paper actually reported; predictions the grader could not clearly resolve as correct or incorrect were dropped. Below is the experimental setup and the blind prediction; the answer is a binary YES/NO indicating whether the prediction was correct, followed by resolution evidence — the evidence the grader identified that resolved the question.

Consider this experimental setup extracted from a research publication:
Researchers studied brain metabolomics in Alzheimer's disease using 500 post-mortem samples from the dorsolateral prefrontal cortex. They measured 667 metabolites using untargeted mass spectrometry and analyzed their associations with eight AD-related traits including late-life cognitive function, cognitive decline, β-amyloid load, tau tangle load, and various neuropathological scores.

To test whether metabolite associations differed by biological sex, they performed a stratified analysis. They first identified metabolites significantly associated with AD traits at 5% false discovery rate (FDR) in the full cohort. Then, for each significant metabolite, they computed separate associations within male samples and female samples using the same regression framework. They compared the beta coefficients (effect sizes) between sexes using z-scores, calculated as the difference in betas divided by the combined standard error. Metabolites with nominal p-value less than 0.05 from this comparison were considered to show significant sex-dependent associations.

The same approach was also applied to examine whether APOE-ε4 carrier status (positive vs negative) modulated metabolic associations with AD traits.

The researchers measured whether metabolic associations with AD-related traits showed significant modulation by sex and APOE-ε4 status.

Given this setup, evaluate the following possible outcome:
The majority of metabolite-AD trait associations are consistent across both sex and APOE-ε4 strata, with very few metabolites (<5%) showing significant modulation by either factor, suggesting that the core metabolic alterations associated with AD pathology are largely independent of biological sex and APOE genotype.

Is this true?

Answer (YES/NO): NO